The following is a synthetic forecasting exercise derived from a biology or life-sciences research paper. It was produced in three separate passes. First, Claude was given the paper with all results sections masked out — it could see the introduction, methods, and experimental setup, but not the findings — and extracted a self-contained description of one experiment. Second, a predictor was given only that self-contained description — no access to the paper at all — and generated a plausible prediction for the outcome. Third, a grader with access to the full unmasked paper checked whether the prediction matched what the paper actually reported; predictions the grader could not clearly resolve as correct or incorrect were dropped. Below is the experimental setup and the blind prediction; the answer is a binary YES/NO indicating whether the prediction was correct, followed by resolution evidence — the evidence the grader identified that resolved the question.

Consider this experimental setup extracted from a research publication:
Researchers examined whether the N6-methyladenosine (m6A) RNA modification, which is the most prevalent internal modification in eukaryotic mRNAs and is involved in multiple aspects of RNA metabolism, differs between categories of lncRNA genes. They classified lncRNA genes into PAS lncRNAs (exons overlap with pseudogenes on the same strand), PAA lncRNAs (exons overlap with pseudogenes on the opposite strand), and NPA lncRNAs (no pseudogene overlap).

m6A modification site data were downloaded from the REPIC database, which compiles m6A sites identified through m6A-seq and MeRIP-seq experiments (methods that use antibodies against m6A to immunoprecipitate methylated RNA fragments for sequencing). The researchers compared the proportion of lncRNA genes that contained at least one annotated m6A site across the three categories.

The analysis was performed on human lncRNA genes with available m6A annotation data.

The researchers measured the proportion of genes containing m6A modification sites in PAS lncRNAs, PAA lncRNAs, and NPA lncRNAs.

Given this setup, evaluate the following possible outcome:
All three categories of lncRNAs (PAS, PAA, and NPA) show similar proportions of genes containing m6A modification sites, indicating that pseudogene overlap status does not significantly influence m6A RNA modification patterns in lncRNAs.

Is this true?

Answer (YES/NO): NO